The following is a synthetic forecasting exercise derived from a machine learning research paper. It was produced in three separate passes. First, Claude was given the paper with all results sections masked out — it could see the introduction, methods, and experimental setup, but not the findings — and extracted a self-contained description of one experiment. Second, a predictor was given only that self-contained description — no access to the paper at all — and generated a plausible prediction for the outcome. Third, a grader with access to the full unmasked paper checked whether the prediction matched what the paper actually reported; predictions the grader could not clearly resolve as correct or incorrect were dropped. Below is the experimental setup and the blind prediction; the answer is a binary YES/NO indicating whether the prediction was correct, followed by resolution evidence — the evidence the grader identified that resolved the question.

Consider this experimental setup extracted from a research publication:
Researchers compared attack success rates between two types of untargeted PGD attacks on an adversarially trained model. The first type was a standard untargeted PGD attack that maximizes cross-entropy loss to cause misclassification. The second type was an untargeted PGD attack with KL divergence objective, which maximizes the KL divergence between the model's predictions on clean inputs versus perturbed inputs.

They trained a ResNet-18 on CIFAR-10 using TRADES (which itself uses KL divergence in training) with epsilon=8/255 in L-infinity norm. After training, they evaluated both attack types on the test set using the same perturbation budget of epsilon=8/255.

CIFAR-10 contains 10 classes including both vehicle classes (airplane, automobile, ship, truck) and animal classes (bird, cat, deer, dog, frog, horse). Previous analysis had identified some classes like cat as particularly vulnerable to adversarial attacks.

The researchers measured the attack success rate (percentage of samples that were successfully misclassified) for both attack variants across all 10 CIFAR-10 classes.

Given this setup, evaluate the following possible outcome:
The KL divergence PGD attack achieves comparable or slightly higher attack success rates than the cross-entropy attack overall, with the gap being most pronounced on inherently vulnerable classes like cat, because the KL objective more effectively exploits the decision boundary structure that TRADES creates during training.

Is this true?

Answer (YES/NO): NO